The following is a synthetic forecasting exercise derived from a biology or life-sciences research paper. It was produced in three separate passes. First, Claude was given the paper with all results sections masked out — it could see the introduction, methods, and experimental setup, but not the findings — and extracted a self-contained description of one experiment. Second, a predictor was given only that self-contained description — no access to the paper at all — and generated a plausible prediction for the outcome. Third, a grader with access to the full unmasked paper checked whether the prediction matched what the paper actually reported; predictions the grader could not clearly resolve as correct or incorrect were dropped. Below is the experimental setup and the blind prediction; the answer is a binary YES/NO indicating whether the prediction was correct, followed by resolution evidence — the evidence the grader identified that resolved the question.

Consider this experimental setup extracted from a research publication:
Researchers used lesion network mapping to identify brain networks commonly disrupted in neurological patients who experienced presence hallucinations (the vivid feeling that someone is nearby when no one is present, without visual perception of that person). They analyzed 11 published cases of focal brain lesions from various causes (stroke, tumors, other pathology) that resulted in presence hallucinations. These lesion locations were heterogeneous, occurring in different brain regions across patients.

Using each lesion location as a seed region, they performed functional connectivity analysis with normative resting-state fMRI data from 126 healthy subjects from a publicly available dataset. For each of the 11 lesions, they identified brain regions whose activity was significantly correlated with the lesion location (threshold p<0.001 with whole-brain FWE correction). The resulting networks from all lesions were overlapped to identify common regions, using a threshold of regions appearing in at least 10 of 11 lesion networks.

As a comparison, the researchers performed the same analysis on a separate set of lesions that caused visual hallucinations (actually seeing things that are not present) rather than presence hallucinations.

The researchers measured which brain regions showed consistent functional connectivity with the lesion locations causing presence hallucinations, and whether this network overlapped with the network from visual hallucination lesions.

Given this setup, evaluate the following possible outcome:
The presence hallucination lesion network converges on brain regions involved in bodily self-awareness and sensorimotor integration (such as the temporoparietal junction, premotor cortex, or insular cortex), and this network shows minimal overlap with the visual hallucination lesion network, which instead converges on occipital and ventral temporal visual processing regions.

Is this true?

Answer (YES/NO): NO